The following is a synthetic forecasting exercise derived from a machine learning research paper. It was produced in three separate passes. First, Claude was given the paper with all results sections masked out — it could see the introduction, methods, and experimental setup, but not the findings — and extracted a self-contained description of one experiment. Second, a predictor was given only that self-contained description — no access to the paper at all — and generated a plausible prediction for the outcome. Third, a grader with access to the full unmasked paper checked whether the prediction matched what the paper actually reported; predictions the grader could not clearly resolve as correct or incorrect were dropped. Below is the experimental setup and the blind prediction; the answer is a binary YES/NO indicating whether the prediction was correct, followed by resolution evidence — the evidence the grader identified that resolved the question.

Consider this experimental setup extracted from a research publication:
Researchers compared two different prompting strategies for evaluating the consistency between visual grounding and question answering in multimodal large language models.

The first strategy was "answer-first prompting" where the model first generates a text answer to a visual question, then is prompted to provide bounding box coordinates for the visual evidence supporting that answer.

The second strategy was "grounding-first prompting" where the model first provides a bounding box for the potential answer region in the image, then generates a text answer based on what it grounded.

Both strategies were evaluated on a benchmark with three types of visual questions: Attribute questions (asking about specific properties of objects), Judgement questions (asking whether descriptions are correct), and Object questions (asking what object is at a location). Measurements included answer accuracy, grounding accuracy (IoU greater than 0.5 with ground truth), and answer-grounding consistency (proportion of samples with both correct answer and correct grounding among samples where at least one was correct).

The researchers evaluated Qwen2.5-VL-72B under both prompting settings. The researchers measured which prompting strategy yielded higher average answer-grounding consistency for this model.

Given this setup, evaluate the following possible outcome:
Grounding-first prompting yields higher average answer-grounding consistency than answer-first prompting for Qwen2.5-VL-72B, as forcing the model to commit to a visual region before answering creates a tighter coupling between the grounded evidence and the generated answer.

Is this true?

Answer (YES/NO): NO